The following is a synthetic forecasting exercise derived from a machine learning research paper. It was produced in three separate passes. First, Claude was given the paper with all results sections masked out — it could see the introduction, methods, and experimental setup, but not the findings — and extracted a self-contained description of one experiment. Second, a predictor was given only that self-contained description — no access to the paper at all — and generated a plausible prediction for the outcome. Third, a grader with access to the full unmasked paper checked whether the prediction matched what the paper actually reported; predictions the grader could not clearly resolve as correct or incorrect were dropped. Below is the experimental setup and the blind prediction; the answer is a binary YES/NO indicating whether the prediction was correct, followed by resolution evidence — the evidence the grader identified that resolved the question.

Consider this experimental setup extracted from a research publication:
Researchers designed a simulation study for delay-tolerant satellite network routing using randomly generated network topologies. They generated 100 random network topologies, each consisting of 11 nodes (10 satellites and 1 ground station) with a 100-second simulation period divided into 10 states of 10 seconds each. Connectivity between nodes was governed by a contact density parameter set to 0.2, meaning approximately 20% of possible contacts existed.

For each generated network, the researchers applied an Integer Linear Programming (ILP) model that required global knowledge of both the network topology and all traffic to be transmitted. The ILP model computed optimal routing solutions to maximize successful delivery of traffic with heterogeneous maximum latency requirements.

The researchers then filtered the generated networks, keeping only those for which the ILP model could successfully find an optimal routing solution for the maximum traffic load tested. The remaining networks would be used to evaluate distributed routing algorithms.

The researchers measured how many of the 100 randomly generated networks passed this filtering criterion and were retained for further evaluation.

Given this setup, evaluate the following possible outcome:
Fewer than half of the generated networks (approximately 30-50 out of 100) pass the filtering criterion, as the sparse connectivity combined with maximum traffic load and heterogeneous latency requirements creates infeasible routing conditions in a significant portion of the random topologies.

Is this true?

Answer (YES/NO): NO